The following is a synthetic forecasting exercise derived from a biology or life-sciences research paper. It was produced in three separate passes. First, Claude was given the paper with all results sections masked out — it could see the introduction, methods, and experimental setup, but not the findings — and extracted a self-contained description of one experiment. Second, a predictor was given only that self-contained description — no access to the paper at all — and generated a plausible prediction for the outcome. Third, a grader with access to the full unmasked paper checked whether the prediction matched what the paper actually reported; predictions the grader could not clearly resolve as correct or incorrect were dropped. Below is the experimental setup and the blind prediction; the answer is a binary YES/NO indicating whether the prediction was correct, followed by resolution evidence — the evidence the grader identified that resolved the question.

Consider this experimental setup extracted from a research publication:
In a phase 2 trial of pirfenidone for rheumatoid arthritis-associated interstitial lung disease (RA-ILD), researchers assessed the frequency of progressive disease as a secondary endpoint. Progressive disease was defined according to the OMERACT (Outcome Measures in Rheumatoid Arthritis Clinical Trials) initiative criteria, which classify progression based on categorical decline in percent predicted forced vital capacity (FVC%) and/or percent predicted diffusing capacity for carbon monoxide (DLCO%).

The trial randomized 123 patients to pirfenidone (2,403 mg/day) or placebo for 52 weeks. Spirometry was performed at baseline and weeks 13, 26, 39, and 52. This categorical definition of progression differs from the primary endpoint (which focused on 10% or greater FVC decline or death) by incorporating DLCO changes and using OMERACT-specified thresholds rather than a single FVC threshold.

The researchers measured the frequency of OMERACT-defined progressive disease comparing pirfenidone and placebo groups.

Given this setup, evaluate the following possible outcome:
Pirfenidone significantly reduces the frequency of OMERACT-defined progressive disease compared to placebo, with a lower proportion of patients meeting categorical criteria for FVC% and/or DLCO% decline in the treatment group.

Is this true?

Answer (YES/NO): NO